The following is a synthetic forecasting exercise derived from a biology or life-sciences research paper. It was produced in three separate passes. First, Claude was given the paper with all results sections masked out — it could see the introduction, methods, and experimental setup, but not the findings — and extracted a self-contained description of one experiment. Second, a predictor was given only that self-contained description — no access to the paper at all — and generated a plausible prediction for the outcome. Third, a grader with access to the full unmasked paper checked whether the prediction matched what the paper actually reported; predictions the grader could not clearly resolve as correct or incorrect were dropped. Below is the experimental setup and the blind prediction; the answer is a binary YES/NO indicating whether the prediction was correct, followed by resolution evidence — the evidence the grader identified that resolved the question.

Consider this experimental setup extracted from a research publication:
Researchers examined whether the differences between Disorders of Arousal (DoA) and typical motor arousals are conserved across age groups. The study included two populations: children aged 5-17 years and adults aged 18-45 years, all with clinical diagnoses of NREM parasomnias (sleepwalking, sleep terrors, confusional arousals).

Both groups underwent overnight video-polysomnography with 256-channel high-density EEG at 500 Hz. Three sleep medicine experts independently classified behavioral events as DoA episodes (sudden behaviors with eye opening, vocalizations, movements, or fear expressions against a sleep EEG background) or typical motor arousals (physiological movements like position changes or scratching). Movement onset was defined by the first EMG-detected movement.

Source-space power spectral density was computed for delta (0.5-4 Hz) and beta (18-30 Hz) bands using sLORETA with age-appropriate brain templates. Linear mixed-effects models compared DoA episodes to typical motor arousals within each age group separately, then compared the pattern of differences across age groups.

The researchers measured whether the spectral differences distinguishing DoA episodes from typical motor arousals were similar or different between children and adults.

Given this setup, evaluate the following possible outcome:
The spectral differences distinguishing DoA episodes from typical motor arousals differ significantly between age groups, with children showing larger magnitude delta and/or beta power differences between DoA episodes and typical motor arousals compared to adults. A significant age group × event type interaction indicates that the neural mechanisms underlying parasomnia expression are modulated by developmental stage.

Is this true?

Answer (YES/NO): NO